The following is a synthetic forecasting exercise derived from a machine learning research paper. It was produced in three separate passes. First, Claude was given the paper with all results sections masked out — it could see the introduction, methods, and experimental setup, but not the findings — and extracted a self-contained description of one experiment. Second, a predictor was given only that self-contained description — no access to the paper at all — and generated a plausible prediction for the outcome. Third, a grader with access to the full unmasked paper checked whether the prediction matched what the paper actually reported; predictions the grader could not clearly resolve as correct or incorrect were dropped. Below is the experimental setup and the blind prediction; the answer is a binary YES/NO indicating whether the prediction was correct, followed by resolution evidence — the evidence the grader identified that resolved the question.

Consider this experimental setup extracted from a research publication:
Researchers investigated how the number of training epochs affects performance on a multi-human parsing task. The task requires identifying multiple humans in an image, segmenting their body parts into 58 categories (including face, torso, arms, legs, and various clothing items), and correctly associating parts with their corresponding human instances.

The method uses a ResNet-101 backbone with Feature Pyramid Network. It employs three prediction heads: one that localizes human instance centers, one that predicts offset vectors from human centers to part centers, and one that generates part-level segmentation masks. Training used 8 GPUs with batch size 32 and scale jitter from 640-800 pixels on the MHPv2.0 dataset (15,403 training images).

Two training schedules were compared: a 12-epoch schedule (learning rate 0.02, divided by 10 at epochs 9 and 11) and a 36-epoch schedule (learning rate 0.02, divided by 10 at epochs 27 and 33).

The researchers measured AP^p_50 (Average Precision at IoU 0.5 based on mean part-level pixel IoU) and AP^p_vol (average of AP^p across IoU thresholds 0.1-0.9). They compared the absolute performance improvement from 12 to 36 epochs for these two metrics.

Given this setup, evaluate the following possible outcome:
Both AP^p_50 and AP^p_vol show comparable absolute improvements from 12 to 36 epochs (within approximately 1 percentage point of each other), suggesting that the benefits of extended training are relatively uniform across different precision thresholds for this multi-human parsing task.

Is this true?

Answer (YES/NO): NO